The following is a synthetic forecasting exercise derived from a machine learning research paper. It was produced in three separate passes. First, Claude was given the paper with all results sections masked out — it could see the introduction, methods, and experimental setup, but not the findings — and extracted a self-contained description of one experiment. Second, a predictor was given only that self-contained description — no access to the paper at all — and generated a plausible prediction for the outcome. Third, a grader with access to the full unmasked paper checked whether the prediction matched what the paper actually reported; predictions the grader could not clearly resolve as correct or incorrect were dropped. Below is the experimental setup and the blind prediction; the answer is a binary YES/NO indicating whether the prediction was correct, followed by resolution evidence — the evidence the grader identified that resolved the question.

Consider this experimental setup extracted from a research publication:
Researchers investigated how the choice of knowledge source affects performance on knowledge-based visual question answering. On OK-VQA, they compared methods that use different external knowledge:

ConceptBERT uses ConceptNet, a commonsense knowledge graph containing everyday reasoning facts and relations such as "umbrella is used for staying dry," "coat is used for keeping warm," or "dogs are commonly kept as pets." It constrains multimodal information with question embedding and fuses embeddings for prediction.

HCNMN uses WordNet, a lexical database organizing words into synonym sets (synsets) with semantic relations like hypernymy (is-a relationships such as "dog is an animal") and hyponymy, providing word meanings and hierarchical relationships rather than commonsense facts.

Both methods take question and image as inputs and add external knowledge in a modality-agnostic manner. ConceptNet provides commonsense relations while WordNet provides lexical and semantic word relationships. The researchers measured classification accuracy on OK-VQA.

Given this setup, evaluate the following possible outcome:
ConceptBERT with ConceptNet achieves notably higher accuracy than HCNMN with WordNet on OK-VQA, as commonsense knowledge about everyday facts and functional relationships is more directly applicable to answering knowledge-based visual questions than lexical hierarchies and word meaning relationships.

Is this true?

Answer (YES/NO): NO